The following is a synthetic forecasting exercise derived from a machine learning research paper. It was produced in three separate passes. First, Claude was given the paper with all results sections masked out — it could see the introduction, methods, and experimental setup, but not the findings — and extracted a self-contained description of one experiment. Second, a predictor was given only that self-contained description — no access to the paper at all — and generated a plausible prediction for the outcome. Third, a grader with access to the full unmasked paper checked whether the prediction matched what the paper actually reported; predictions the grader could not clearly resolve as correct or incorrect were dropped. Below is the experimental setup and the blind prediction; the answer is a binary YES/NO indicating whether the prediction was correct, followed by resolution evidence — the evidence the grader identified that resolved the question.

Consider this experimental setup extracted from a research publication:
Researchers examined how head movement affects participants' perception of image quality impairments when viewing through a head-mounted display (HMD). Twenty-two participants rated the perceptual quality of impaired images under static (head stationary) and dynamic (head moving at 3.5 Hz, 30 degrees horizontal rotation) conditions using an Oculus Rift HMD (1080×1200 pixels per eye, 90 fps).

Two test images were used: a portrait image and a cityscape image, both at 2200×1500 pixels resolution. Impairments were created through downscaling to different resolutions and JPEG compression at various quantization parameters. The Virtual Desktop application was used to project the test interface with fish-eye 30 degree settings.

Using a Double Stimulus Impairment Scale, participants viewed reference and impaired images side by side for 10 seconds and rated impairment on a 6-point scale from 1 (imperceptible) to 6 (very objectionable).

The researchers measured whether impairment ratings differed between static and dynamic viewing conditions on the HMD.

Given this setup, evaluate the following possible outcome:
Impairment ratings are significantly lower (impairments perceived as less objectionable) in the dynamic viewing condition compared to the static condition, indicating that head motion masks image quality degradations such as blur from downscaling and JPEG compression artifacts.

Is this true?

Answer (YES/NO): NO